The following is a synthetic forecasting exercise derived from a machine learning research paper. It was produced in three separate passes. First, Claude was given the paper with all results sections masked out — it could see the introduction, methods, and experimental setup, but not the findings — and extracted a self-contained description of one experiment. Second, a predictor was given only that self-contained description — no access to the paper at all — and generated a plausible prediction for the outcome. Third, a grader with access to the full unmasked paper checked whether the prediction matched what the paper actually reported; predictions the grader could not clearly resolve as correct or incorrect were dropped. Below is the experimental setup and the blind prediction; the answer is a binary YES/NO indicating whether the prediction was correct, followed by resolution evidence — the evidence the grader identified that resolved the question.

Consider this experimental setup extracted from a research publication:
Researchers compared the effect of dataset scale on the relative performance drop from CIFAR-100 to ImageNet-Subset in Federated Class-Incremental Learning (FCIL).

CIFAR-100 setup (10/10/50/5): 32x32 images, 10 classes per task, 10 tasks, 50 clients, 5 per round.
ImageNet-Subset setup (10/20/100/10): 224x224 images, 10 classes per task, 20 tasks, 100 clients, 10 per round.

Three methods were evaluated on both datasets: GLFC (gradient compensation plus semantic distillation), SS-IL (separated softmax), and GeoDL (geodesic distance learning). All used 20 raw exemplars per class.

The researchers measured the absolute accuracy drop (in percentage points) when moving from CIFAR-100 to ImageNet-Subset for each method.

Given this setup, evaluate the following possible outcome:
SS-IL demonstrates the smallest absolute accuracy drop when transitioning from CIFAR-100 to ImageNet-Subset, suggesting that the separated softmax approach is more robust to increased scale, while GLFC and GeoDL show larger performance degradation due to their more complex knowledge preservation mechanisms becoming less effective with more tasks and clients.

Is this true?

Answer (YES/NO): YES